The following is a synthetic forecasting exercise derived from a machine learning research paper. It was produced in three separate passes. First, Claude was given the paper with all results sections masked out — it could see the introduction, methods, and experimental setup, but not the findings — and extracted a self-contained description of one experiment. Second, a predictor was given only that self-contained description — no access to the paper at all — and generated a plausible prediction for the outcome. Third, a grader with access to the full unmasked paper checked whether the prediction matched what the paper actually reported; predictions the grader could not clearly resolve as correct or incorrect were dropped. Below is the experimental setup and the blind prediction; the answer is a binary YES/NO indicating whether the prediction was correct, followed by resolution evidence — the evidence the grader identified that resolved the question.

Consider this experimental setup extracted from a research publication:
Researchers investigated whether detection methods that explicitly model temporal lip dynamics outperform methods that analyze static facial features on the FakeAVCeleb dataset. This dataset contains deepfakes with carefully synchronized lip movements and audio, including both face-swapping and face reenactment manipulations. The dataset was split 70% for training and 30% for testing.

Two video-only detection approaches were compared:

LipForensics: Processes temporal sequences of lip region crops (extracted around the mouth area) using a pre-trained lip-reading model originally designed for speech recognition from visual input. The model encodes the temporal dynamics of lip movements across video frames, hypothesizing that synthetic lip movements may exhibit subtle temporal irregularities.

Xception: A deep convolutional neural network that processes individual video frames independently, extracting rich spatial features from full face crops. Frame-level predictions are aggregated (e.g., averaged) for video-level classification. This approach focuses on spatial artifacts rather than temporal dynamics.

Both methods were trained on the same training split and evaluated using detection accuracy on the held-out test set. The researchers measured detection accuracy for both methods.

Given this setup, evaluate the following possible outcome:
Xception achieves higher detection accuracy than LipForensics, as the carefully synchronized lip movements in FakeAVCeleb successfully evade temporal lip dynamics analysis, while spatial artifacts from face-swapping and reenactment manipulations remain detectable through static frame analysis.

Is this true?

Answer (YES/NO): NO